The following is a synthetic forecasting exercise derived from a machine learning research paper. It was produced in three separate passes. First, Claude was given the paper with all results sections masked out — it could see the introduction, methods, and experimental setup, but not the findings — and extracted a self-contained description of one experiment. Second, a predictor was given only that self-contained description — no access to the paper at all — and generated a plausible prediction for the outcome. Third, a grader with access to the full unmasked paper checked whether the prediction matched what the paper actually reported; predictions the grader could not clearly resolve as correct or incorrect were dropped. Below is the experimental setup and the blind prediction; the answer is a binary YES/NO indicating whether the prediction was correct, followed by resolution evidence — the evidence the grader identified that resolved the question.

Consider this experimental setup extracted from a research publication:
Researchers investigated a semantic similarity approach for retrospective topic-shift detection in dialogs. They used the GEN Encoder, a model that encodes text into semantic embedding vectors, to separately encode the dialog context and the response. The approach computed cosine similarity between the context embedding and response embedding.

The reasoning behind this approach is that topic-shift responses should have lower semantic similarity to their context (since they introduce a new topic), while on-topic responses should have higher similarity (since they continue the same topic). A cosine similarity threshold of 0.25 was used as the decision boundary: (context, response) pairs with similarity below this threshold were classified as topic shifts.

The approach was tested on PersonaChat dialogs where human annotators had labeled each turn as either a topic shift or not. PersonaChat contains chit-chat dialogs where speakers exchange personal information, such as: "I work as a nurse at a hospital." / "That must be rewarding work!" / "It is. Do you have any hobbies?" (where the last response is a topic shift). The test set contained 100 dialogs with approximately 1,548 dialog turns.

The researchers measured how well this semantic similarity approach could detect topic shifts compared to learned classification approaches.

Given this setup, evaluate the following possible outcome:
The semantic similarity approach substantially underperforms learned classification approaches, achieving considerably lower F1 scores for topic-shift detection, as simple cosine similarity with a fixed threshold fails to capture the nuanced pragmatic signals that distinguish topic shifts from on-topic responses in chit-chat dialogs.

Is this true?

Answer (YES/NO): YES